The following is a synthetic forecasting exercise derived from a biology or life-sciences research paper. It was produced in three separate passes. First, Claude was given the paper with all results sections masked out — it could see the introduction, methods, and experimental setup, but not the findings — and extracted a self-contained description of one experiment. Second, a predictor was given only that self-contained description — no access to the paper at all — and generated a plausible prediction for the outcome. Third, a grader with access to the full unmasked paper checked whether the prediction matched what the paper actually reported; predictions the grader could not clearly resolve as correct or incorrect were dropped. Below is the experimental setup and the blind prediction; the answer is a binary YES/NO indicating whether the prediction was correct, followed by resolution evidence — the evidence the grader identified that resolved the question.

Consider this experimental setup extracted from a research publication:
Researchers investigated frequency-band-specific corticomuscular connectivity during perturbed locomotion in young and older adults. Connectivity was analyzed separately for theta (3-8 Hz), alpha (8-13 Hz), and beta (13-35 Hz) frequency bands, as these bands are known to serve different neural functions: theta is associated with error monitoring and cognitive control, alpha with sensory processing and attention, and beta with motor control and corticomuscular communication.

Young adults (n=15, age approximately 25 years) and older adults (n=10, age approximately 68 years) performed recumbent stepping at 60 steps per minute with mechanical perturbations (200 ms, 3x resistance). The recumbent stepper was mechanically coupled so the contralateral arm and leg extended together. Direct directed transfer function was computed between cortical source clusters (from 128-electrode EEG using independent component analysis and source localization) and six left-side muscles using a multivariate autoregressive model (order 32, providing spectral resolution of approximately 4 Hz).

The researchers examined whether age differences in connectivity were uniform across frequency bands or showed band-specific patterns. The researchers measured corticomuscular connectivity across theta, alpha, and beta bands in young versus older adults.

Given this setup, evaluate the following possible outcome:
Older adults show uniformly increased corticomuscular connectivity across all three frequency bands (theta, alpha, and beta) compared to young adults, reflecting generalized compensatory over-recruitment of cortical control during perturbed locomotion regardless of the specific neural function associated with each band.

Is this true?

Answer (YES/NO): NO